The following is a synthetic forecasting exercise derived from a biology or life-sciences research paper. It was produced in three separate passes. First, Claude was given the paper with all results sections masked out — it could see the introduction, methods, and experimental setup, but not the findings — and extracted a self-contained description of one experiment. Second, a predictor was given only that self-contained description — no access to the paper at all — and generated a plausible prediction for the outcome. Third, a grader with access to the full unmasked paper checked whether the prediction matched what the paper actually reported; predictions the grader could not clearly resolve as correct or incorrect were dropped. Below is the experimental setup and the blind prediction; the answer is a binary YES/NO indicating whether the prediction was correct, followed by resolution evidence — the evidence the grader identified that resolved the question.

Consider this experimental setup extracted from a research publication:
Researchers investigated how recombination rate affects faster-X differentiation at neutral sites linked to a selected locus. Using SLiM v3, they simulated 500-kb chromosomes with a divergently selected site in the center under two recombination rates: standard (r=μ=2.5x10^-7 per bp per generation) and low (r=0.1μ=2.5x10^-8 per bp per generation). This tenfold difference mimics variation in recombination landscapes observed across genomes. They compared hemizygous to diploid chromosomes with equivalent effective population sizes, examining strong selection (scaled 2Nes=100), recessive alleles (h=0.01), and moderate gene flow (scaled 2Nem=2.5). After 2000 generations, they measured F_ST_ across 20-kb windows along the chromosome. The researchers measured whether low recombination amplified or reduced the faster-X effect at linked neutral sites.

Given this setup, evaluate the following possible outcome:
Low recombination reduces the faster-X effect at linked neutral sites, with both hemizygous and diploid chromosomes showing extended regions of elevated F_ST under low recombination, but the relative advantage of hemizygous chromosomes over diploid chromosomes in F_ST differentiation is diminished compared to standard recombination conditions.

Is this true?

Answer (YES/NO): NO